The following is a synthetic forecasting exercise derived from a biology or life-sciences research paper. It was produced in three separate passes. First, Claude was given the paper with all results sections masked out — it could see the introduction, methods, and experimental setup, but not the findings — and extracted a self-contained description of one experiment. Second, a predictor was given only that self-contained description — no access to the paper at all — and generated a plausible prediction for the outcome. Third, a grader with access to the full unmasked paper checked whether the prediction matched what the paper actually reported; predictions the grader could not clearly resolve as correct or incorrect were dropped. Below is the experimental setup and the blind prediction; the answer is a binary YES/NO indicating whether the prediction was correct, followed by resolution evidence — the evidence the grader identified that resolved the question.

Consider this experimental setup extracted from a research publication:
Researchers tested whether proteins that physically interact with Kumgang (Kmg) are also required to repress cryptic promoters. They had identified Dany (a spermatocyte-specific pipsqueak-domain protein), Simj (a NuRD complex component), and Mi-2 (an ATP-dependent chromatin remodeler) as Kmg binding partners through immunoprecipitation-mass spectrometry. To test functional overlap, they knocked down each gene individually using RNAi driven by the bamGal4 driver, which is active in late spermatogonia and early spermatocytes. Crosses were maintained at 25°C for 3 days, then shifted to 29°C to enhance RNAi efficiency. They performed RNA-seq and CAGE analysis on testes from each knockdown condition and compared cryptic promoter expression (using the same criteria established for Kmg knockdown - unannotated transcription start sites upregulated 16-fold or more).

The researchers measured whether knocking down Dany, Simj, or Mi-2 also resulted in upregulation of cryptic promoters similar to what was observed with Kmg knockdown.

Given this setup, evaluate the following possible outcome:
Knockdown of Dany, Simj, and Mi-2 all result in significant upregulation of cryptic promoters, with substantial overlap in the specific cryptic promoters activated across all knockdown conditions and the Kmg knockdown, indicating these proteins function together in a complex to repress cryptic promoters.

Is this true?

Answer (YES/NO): YES